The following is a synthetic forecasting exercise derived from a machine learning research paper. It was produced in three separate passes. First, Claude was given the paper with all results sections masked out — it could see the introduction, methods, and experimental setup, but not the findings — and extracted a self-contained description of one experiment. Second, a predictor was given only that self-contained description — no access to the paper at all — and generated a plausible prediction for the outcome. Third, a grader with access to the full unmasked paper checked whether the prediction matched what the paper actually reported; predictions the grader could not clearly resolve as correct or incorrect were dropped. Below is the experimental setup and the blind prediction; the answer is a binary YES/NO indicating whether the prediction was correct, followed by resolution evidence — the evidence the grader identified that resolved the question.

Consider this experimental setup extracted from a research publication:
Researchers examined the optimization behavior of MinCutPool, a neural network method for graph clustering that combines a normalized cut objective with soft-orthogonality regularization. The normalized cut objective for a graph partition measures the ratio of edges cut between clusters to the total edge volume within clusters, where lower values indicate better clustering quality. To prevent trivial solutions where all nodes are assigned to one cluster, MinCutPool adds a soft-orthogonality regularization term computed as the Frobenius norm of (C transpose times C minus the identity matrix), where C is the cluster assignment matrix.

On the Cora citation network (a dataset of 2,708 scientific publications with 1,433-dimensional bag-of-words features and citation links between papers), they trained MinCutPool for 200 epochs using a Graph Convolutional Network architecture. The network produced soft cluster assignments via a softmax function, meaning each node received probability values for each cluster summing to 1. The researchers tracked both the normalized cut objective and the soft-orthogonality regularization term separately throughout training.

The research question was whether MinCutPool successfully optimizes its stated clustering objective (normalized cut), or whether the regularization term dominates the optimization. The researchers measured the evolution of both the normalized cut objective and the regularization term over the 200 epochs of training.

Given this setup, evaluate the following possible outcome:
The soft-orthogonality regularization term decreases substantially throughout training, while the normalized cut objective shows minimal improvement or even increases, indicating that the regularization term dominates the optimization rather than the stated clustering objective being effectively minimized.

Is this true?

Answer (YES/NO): YES